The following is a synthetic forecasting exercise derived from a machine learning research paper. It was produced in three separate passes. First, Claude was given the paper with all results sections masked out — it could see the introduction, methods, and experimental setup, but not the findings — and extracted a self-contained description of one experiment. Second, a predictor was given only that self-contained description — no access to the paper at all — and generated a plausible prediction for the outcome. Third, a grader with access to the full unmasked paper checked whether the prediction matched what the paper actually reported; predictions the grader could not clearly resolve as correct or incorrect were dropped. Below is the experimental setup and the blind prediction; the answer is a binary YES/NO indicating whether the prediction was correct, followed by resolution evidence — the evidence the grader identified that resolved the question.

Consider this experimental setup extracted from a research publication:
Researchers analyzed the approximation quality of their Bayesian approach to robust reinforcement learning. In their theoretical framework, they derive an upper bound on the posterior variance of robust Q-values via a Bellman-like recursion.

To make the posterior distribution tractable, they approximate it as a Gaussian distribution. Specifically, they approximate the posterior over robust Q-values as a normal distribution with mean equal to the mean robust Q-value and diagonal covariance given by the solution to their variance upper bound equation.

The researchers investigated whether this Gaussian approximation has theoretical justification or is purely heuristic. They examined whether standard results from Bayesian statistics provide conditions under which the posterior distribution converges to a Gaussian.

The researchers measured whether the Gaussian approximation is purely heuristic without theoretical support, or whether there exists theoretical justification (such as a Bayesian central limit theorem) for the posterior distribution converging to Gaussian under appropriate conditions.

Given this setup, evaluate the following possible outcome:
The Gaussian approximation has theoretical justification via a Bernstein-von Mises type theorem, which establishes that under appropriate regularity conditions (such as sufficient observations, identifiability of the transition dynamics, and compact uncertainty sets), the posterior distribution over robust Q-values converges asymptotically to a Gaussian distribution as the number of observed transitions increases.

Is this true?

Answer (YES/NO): NO